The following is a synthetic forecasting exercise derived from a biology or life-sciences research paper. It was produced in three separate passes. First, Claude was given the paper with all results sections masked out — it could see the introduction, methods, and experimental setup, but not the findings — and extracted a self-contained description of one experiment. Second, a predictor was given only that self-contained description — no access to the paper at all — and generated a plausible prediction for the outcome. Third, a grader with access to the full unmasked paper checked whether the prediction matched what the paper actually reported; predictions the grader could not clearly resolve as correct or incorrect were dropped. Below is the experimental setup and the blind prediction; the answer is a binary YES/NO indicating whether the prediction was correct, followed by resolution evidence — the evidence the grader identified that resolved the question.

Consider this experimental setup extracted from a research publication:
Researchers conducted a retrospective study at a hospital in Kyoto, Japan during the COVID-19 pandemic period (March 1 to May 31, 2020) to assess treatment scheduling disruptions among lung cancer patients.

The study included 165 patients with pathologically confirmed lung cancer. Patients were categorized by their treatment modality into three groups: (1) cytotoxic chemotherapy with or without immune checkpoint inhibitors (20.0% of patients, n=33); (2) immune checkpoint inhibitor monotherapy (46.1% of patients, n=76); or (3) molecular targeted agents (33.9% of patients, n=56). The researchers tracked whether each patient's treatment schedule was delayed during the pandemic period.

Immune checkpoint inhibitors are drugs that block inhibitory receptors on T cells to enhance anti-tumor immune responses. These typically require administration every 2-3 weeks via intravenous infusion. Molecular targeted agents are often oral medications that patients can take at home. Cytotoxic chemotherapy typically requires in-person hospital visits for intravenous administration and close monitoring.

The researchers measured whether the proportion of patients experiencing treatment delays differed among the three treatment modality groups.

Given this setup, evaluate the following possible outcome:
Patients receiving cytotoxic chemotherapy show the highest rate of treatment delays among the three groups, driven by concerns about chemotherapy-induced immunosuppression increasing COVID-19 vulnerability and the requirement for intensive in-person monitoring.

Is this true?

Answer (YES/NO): NO